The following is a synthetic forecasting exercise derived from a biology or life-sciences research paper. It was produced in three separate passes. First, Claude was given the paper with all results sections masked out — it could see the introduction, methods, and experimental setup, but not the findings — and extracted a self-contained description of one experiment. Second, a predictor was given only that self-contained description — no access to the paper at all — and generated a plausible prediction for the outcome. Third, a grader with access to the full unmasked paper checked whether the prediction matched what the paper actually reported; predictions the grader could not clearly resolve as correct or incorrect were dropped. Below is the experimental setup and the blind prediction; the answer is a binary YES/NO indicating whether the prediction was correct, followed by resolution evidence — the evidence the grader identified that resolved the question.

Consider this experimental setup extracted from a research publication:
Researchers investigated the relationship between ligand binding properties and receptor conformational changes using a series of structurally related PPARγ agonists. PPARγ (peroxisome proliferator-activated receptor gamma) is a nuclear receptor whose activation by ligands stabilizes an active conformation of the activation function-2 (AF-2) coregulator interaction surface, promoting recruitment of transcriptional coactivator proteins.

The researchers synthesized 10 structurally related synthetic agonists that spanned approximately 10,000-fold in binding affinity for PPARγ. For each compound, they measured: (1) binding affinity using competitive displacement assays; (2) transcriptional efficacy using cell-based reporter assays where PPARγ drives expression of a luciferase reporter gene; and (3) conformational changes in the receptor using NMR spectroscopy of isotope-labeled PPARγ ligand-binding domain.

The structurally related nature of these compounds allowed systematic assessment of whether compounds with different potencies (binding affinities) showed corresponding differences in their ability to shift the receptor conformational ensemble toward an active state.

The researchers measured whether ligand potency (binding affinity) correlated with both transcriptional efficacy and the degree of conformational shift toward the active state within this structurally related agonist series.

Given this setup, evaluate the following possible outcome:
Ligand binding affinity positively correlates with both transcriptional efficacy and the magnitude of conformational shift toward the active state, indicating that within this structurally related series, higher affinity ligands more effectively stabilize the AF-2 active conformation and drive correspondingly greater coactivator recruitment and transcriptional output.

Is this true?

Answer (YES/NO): YES